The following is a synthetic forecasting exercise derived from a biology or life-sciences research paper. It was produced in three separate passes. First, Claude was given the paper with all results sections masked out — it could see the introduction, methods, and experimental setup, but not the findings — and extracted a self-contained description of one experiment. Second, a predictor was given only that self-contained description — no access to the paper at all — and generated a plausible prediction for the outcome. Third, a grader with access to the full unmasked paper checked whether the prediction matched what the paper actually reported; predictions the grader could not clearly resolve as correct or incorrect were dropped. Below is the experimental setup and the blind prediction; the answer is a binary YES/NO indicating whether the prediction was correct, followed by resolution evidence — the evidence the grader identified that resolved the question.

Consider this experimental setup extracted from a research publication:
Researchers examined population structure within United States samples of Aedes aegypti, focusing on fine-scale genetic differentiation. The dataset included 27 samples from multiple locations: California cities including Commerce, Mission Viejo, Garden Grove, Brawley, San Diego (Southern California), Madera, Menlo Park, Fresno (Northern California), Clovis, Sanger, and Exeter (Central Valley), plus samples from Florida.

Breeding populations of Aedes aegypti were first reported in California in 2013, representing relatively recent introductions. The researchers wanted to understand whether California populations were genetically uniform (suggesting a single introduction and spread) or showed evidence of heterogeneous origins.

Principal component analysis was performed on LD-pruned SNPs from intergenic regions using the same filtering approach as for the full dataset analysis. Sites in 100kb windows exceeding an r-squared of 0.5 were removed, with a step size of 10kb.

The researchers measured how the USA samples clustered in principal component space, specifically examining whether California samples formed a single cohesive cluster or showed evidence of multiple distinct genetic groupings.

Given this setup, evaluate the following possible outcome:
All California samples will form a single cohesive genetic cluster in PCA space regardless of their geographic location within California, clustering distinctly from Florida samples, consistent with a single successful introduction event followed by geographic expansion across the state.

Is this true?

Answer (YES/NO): NO